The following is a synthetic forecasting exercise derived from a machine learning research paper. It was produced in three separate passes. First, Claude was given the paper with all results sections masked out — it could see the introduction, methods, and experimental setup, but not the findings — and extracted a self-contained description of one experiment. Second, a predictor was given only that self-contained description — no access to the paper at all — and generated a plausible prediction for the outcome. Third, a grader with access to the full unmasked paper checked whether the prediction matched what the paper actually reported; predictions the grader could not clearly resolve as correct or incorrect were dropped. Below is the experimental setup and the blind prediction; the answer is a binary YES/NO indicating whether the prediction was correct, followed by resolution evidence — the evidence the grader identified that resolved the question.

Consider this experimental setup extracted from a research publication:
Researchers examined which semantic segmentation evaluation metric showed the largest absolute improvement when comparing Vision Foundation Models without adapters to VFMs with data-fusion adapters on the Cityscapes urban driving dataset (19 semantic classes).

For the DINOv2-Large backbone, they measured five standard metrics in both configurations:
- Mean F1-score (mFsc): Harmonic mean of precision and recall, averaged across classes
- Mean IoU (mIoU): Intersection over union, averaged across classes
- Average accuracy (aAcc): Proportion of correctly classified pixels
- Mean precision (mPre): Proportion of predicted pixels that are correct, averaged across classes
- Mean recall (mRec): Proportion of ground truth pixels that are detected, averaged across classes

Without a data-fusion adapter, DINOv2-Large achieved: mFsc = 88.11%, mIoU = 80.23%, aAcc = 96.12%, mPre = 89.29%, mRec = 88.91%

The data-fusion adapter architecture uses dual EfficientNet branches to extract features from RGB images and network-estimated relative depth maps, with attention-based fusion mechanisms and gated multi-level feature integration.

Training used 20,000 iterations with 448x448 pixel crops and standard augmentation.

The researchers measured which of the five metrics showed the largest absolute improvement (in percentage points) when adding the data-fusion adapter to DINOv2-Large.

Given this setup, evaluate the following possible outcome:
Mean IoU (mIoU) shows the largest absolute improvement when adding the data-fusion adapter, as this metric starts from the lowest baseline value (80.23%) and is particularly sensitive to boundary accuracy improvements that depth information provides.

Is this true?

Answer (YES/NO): YES